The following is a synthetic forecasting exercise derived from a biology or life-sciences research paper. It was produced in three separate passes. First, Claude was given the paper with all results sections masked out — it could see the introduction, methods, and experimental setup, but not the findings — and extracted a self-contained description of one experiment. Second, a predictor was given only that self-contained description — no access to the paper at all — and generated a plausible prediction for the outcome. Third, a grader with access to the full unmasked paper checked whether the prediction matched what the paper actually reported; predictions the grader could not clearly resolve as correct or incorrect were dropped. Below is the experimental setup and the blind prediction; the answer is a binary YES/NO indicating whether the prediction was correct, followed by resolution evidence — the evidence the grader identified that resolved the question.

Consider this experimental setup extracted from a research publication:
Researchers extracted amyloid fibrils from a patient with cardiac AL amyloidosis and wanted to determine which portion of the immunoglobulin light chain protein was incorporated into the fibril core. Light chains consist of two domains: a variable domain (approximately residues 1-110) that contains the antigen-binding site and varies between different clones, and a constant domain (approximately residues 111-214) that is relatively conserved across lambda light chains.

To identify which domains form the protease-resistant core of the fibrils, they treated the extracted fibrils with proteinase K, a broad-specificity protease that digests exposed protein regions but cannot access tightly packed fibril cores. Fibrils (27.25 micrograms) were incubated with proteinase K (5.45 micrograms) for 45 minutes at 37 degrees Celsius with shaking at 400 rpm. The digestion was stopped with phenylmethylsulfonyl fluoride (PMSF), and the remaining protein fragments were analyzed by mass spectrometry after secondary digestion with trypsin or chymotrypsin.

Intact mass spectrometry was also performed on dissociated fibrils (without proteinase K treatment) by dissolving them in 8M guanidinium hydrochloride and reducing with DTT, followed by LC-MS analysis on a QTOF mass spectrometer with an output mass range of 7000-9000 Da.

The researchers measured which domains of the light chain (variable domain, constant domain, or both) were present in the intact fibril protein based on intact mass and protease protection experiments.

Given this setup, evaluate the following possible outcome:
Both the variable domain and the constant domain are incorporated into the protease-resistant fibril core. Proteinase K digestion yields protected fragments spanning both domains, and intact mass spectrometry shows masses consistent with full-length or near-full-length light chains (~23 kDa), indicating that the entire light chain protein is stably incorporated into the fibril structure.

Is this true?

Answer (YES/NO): NO